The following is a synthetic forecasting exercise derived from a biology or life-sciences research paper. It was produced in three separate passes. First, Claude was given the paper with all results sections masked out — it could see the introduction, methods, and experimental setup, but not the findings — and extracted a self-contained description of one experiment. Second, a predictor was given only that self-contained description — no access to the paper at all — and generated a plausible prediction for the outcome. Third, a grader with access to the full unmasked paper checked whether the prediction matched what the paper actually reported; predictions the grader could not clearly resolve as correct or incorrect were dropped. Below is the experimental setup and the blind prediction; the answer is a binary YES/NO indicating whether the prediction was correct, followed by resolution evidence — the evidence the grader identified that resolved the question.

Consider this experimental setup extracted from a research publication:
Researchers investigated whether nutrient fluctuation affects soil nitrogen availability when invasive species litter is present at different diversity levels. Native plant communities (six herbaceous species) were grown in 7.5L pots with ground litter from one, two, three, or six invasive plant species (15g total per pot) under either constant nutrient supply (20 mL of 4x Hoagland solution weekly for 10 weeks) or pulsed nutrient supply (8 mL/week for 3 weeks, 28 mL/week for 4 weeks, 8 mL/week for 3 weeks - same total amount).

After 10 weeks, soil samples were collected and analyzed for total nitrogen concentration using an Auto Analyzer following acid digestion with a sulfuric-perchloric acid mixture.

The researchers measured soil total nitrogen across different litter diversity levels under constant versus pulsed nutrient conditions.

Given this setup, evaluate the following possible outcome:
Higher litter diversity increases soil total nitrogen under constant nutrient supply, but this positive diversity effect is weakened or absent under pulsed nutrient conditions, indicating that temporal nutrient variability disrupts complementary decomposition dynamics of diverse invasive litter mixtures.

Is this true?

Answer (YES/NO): NO